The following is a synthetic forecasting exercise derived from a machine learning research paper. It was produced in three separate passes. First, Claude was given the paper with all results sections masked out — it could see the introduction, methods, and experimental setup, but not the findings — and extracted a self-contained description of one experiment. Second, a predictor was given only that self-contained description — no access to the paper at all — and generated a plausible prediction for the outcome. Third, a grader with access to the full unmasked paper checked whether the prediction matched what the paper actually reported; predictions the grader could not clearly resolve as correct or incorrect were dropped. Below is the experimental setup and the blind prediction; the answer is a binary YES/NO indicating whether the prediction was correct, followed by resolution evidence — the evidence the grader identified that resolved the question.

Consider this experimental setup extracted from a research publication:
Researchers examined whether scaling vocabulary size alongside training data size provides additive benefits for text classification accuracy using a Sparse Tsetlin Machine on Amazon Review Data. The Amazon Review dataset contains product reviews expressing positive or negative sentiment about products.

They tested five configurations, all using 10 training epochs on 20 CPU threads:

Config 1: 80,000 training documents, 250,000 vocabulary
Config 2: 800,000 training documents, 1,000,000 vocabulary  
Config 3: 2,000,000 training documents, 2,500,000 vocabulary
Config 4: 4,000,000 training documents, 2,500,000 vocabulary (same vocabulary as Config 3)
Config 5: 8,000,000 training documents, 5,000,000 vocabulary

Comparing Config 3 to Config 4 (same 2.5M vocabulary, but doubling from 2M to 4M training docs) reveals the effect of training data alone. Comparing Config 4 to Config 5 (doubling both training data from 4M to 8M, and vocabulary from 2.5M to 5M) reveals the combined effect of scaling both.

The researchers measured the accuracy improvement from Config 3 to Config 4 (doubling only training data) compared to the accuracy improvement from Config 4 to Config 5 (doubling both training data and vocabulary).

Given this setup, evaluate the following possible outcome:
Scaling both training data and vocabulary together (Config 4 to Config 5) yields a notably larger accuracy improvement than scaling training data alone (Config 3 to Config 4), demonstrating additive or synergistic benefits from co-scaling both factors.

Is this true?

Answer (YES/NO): NO